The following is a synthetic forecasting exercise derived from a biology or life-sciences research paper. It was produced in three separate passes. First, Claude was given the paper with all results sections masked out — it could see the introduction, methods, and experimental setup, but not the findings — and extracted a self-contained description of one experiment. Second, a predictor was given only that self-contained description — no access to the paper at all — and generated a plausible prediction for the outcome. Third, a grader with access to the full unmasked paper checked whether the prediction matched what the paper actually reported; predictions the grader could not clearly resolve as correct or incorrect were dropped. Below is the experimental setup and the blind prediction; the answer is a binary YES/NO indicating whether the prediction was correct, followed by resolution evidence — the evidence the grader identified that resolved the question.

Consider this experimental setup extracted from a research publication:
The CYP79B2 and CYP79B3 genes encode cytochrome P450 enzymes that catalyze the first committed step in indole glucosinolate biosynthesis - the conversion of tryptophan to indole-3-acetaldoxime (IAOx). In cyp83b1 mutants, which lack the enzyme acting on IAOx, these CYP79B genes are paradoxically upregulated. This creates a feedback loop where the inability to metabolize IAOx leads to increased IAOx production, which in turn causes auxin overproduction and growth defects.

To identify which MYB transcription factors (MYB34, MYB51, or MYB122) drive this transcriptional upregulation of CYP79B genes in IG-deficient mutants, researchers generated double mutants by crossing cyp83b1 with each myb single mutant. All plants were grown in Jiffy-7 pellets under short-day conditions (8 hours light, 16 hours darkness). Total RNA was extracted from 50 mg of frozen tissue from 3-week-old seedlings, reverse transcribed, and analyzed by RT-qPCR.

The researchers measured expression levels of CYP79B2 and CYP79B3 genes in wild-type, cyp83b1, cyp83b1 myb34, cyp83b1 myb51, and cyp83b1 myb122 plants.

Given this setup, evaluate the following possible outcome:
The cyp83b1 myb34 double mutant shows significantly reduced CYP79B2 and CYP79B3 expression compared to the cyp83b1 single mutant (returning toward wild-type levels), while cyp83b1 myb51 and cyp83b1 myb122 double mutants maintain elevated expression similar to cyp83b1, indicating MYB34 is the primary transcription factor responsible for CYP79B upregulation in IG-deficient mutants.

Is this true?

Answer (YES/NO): YES